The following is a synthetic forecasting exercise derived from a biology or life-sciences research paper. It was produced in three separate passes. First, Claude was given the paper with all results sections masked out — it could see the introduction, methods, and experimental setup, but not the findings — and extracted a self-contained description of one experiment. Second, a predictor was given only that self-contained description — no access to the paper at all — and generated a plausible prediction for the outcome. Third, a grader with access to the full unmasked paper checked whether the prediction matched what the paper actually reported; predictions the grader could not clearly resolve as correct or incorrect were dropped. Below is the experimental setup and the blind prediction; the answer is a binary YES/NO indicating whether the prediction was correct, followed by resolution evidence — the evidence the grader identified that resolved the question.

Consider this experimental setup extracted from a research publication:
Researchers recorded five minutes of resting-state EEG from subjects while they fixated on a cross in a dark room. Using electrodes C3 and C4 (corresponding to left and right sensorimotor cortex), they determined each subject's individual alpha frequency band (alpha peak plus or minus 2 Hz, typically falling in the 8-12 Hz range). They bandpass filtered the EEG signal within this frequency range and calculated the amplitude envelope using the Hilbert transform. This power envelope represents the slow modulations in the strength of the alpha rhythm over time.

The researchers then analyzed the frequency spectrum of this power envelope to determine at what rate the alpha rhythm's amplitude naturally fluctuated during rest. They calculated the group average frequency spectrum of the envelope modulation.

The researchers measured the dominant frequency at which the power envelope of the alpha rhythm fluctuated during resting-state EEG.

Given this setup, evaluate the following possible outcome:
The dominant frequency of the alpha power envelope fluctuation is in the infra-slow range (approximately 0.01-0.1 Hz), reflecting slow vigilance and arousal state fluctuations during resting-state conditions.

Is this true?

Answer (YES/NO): NO